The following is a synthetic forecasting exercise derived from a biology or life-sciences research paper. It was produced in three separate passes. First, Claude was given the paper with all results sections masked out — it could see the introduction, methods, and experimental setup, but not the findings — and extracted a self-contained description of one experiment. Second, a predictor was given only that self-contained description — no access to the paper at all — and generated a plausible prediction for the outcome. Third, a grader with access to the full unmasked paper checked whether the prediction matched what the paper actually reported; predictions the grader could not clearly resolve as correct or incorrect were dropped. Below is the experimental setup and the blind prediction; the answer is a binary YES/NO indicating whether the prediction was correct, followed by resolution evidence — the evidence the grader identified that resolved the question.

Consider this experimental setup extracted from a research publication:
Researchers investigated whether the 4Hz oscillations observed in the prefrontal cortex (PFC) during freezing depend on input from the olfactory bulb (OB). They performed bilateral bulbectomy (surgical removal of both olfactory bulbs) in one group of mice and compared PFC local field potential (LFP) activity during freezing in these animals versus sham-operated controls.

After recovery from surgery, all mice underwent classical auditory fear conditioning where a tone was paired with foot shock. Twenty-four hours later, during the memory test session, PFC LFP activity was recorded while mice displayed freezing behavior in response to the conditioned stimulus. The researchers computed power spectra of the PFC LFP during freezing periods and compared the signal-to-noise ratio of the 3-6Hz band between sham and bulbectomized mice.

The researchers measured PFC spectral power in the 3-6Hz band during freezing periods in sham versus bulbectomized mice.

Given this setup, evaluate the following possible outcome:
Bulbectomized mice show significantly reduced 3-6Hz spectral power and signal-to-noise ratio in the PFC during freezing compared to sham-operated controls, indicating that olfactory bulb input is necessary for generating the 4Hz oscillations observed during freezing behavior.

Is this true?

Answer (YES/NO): YES